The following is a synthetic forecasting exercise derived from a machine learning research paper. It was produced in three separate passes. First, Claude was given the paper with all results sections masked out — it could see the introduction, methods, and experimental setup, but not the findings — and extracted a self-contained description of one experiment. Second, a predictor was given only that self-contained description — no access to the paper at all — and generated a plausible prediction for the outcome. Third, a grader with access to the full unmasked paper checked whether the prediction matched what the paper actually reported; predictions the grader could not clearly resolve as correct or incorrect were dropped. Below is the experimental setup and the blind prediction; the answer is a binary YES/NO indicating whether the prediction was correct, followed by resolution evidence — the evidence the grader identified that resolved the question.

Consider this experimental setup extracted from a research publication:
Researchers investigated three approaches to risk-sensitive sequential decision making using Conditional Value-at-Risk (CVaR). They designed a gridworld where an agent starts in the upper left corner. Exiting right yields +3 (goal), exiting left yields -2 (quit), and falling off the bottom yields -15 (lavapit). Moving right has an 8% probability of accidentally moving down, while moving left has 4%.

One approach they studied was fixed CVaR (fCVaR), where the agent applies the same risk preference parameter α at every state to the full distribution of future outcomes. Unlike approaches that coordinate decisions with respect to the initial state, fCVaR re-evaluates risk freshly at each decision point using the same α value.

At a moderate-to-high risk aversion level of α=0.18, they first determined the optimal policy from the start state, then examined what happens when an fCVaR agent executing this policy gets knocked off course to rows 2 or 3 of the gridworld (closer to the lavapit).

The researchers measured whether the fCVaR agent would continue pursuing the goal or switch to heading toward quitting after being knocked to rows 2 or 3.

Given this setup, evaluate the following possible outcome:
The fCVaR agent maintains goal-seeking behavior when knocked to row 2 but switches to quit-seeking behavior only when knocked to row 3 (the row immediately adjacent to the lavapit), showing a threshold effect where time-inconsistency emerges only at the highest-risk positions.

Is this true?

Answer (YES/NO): NO